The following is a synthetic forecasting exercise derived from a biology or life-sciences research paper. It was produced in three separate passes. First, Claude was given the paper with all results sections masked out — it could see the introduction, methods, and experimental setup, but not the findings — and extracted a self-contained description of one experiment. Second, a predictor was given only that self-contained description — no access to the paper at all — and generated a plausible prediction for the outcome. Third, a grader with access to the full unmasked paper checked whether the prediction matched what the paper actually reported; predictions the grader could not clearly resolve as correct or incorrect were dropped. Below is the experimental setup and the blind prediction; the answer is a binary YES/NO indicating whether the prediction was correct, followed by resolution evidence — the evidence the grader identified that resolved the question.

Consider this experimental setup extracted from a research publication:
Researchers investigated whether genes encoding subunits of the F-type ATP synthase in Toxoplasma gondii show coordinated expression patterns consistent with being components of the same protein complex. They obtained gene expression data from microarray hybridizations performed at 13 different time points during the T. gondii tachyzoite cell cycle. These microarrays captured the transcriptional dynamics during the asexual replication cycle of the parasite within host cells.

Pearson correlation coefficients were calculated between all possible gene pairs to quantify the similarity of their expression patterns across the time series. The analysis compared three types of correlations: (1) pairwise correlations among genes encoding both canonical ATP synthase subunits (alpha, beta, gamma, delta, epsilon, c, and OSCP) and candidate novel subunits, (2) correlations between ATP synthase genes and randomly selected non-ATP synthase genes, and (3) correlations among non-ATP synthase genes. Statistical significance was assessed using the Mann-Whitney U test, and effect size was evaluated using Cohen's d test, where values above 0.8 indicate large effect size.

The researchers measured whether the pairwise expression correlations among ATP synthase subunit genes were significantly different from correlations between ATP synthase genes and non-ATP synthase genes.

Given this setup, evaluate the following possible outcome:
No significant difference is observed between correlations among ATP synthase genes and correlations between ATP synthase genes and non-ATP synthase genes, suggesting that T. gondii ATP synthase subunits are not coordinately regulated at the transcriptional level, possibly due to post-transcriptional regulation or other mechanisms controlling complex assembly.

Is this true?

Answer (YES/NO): NO